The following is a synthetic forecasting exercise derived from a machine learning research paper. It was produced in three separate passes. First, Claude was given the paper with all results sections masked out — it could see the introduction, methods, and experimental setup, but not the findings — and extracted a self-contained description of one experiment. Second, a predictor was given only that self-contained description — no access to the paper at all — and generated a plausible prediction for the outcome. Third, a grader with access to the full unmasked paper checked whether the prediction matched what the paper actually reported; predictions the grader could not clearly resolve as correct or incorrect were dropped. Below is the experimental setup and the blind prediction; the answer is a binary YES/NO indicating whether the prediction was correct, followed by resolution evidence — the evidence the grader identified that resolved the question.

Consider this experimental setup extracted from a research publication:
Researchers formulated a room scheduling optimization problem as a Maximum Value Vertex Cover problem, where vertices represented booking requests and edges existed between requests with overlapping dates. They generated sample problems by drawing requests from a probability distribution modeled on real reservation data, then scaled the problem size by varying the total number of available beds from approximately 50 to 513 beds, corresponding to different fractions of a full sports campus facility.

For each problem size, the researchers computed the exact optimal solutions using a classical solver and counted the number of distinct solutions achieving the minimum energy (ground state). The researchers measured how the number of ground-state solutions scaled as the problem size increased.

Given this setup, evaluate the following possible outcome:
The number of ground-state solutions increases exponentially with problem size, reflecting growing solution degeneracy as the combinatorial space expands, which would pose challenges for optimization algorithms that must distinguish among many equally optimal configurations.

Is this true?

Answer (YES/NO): NO